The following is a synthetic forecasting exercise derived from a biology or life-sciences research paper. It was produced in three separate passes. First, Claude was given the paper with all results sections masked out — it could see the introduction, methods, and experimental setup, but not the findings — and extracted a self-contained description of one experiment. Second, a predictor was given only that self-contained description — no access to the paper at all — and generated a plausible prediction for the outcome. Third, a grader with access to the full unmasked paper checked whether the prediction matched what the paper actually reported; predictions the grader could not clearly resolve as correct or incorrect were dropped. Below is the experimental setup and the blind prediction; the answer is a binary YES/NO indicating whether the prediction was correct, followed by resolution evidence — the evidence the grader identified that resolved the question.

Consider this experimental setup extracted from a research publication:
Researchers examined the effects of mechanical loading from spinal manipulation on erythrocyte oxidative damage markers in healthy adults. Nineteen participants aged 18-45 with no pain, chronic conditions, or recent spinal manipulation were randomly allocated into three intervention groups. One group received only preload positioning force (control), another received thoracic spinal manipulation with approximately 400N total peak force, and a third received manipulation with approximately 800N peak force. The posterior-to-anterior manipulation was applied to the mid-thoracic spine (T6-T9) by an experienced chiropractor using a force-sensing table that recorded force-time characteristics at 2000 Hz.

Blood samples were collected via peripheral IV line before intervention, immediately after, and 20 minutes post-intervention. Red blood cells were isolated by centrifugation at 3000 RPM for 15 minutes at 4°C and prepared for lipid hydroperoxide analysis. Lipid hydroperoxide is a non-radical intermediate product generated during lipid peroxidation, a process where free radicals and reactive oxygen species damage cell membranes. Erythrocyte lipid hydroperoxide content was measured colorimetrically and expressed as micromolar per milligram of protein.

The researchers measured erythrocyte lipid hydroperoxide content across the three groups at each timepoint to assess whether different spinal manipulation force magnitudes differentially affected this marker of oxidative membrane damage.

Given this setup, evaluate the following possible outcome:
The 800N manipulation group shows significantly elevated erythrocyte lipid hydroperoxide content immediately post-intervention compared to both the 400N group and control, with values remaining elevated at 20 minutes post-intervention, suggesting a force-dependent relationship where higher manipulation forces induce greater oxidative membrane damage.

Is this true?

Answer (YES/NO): NO